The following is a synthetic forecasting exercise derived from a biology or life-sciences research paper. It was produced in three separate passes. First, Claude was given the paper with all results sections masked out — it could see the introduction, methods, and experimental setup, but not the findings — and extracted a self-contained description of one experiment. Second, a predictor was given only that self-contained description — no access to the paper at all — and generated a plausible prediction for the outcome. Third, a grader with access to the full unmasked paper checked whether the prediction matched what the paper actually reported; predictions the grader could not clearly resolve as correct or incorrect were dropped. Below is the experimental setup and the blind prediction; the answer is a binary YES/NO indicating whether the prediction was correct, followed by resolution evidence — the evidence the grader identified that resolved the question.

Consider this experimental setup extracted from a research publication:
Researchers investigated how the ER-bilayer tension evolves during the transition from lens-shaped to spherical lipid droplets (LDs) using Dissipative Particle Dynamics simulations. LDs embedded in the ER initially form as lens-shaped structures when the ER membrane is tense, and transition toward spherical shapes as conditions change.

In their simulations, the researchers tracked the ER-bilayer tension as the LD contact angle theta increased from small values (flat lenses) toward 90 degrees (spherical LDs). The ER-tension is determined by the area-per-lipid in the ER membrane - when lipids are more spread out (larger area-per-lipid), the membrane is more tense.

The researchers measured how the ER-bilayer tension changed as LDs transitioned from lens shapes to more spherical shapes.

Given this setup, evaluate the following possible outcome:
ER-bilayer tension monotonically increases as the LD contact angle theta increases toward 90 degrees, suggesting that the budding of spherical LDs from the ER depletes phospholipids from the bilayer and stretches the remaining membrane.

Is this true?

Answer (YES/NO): NO